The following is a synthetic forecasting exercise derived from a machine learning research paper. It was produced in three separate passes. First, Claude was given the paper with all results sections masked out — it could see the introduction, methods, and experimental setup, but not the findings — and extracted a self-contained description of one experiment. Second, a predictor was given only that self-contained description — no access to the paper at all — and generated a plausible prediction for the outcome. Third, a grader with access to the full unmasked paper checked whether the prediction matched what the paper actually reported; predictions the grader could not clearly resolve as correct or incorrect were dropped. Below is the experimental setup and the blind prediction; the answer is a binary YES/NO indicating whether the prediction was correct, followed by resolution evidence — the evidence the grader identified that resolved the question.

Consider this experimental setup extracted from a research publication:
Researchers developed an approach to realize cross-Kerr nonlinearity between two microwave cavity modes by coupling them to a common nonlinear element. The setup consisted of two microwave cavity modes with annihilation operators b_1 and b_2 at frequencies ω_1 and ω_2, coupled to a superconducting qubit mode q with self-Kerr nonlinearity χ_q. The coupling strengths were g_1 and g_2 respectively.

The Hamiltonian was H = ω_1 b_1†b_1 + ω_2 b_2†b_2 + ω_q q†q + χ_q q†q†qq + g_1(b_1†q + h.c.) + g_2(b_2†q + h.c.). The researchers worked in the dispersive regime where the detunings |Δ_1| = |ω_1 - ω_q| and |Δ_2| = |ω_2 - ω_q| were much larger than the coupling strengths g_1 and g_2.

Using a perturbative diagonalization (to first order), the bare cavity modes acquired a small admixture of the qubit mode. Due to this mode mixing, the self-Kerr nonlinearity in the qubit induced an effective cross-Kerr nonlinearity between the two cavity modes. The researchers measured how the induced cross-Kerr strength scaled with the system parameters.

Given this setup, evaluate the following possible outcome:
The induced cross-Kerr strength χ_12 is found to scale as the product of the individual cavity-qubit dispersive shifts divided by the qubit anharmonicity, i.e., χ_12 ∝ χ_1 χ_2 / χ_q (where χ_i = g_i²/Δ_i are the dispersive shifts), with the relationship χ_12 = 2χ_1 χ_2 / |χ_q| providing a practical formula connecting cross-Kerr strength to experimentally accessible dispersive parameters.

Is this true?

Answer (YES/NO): NO